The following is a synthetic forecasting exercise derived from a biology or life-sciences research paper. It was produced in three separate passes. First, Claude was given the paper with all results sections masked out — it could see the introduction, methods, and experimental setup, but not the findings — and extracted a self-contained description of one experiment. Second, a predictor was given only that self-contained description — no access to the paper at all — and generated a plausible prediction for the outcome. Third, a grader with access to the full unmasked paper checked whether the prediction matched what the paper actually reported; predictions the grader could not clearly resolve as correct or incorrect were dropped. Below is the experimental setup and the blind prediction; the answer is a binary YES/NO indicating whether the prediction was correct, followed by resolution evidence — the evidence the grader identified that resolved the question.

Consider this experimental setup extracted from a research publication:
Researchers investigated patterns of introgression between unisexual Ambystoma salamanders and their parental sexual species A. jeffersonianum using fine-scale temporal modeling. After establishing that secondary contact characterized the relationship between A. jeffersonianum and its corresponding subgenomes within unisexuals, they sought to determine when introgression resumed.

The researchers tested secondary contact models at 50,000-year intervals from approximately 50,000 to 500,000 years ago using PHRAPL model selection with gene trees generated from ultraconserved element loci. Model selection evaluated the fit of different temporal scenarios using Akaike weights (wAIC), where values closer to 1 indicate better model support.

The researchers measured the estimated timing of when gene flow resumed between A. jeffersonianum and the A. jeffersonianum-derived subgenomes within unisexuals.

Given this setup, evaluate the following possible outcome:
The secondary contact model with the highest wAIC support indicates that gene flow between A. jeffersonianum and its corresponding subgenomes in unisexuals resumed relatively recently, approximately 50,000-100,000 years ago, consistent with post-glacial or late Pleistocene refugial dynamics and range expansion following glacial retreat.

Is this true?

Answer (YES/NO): NO